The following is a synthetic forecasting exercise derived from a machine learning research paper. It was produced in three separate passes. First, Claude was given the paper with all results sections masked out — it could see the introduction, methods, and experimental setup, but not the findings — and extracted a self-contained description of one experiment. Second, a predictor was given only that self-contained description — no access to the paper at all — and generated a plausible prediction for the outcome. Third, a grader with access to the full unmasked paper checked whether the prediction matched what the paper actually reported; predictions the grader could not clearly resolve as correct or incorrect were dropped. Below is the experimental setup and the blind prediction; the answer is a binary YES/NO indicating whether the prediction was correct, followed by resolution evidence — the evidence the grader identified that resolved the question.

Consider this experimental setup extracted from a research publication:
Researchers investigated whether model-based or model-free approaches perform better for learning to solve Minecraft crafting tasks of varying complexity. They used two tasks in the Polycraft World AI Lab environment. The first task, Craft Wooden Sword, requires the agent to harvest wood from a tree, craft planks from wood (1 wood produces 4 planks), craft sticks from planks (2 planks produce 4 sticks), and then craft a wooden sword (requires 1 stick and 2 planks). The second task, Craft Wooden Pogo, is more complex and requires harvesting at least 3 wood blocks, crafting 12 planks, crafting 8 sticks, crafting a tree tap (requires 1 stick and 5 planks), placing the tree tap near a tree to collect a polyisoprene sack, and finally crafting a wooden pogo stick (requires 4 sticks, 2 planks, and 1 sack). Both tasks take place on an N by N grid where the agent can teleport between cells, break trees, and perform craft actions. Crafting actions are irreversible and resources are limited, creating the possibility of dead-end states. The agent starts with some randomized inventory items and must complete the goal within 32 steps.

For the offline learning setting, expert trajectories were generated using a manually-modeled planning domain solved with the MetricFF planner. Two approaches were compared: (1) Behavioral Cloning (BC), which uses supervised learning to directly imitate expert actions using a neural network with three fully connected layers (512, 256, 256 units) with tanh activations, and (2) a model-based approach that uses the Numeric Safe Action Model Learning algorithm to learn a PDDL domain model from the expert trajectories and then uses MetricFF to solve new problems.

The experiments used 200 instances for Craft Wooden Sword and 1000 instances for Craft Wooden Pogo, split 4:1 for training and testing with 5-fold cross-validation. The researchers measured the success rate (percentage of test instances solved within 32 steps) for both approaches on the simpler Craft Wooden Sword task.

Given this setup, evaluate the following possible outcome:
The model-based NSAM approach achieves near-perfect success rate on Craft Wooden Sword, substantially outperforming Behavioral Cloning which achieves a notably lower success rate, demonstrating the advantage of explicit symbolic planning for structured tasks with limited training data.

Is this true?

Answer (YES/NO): NO